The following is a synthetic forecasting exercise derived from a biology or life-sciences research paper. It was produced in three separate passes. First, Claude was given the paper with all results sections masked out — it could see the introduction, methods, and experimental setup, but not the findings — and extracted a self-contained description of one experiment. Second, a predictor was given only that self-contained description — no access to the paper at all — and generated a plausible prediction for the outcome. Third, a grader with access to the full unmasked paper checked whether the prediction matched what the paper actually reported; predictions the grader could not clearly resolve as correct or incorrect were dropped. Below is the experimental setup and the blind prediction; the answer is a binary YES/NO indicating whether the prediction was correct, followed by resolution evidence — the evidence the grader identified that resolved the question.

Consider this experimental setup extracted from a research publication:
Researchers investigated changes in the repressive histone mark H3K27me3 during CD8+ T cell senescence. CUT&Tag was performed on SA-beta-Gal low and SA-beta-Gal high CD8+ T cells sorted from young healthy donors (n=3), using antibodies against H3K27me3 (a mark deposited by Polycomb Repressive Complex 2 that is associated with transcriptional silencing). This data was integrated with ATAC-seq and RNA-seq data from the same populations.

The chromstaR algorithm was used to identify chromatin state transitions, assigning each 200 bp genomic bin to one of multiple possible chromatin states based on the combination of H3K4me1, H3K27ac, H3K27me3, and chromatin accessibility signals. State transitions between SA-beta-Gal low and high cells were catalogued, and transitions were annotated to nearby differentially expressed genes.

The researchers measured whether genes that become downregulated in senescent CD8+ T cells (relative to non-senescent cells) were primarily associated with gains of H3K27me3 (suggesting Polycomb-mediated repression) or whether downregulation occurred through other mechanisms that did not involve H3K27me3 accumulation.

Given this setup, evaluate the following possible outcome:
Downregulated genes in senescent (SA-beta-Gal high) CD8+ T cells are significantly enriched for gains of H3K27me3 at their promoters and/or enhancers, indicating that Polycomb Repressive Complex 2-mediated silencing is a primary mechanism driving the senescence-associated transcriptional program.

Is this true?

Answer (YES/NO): NO